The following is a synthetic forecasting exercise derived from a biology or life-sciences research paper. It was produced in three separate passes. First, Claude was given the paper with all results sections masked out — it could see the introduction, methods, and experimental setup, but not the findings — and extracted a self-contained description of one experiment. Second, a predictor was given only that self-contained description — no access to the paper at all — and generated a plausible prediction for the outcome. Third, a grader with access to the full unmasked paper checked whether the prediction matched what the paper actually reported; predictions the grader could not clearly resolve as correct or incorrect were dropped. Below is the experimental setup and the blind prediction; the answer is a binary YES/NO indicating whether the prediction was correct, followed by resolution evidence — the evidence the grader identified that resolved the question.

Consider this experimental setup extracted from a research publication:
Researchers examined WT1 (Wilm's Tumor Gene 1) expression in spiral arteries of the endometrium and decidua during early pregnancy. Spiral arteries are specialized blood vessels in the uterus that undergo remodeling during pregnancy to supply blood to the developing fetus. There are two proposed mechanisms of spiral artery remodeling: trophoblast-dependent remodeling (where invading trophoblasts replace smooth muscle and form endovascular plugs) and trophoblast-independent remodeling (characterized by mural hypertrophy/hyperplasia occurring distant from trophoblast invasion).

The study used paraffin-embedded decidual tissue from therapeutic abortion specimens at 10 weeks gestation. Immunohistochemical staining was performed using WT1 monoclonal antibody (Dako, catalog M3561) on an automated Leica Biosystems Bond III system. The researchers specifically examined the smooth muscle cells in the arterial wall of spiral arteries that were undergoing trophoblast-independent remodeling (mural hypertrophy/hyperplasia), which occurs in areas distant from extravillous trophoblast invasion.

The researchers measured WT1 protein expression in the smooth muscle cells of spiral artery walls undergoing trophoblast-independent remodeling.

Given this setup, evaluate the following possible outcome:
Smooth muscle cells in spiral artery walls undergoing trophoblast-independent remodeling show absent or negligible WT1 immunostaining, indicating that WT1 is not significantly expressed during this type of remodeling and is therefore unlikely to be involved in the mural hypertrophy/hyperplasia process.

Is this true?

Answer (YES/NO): NO